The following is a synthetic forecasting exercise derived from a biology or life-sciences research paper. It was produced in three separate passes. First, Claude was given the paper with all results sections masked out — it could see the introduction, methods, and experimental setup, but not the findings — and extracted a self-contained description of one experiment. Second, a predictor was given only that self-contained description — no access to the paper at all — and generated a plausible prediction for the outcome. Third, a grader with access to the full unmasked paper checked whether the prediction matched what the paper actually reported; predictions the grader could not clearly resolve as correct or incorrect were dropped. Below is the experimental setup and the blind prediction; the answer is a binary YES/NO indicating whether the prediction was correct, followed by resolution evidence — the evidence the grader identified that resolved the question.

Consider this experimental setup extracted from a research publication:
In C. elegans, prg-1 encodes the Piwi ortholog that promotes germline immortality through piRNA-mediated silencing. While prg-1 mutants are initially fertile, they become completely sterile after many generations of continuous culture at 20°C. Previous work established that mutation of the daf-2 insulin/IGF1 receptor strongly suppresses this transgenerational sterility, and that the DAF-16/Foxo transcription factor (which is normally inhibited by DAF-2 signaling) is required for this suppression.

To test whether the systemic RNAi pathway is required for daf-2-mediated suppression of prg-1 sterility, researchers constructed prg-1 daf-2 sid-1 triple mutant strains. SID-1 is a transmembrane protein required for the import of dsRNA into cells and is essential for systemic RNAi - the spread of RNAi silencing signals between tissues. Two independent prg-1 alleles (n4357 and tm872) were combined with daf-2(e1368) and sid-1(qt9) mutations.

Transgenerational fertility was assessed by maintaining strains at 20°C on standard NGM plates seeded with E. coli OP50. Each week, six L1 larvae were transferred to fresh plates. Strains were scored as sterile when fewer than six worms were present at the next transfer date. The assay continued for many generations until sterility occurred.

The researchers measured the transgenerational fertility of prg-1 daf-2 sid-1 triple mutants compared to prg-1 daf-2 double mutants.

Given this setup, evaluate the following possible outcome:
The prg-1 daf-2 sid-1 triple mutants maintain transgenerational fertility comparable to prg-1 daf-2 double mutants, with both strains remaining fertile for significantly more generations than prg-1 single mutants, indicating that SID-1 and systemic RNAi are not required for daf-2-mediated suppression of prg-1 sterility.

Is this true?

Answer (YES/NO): NO